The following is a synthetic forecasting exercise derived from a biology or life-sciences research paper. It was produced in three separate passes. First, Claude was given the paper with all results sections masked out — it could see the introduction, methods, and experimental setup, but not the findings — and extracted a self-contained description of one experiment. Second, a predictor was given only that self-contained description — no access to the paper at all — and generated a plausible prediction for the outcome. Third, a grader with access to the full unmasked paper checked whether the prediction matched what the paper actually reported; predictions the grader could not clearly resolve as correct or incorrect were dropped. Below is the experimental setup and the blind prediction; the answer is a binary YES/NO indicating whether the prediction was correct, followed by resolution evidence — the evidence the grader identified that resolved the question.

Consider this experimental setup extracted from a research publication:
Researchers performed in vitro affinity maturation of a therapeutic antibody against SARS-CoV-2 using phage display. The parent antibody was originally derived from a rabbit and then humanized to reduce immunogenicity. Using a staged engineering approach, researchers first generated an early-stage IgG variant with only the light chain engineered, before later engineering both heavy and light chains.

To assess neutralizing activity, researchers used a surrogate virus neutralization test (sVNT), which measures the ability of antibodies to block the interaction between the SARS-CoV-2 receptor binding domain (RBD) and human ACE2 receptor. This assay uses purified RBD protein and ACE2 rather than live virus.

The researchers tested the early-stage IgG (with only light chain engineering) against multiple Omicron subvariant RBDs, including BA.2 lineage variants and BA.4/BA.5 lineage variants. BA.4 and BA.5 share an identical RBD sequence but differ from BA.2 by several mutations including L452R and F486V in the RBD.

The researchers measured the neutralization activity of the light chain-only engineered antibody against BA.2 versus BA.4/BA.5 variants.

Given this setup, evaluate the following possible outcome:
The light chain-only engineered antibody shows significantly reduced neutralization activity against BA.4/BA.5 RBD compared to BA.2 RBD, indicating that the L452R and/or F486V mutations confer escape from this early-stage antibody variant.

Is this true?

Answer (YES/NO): YES